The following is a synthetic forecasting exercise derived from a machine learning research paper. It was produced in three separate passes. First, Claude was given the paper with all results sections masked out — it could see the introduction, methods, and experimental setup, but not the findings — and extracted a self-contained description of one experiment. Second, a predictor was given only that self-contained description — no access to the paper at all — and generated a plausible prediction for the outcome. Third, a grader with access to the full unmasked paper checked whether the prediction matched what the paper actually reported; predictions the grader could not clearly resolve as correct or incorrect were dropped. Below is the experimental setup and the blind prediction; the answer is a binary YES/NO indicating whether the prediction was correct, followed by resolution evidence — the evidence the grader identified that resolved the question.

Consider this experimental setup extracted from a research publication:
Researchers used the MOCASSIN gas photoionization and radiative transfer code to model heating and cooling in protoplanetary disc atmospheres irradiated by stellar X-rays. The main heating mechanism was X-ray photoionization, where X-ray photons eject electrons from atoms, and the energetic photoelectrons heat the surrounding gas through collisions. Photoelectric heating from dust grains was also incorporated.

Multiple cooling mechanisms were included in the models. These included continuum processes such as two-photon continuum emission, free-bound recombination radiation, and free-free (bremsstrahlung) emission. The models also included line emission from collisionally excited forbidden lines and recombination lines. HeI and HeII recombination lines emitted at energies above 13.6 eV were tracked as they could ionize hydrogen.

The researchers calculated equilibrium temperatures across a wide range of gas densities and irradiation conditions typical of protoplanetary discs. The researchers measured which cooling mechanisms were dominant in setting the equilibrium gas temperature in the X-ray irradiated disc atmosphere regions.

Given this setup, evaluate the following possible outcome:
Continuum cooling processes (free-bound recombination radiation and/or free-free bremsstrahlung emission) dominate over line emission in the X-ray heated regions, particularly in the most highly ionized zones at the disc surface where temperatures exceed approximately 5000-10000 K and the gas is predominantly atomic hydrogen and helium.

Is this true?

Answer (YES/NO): NO